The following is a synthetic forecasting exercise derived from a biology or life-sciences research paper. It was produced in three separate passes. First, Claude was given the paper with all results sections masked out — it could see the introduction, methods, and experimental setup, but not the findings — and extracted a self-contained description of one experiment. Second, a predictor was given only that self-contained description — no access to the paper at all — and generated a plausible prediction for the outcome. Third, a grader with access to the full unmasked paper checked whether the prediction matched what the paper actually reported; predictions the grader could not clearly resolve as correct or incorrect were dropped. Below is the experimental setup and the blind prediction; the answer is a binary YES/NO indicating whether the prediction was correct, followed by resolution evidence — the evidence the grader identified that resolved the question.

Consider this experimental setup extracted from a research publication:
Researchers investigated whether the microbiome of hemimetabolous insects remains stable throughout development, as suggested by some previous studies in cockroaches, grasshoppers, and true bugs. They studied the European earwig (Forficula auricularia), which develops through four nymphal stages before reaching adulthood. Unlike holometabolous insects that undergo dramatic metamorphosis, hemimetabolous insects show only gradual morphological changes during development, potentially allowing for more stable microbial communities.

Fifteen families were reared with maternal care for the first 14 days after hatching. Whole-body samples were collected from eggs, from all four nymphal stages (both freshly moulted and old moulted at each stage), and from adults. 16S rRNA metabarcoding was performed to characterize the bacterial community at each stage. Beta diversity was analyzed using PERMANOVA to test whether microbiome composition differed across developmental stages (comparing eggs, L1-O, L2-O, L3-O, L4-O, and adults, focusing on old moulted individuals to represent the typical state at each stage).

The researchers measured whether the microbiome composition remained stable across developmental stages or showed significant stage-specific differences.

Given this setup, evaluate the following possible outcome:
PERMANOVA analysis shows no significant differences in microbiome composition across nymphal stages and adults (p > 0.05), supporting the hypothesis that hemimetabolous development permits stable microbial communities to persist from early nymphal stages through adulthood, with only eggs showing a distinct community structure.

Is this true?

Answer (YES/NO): NO